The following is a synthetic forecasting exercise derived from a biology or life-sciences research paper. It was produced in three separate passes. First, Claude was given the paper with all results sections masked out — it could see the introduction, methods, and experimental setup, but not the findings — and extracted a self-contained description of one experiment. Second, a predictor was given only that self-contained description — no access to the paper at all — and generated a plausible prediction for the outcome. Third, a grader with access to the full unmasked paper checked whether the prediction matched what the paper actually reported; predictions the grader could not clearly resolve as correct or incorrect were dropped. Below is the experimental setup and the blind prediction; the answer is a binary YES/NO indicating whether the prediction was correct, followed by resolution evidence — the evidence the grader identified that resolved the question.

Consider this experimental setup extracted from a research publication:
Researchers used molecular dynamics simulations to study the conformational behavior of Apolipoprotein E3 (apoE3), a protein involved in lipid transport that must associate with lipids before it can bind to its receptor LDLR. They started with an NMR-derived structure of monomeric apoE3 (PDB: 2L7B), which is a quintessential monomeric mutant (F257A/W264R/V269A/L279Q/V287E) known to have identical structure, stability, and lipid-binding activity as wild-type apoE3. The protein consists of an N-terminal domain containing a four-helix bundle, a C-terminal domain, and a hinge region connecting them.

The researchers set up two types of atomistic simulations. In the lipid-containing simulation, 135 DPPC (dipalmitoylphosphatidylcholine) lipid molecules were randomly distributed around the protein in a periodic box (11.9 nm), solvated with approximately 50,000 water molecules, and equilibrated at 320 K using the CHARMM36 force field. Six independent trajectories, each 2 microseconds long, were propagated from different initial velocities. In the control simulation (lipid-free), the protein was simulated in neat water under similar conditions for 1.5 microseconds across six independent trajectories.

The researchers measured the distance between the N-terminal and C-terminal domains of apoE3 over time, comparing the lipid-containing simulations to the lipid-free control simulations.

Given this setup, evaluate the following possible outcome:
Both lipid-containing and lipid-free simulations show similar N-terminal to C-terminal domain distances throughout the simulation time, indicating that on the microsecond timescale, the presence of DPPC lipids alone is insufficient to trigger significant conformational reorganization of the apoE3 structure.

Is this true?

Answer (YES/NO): NO